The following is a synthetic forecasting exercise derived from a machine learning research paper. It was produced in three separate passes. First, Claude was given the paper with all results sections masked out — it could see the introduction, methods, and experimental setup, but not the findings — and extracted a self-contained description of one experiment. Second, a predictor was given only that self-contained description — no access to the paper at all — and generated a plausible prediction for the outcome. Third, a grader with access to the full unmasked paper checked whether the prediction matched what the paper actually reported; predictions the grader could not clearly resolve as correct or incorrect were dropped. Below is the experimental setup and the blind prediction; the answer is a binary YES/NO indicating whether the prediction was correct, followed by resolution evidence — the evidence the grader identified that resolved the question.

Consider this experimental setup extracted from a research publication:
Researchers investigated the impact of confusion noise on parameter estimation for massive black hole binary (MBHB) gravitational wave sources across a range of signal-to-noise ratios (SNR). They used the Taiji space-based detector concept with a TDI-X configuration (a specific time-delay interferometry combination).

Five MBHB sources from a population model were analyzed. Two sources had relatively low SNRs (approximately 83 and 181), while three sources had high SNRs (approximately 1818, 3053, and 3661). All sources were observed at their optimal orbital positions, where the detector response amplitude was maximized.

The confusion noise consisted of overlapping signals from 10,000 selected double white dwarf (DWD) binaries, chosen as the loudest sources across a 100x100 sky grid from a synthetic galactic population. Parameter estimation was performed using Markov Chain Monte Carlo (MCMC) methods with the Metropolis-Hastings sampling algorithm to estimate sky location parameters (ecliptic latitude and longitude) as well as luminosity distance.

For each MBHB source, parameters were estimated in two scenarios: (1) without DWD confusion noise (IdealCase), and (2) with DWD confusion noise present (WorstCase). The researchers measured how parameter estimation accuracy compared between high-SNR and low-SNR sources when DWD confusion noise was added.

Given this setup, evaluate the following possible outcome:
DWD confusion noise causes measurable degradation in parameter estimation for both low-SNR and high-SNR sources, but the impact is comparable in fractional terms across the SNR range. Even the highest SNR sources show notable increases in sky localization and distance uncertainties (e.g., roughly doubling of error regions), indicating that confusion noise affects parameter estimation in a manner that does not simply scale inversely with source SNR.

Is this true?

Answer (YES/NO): NO